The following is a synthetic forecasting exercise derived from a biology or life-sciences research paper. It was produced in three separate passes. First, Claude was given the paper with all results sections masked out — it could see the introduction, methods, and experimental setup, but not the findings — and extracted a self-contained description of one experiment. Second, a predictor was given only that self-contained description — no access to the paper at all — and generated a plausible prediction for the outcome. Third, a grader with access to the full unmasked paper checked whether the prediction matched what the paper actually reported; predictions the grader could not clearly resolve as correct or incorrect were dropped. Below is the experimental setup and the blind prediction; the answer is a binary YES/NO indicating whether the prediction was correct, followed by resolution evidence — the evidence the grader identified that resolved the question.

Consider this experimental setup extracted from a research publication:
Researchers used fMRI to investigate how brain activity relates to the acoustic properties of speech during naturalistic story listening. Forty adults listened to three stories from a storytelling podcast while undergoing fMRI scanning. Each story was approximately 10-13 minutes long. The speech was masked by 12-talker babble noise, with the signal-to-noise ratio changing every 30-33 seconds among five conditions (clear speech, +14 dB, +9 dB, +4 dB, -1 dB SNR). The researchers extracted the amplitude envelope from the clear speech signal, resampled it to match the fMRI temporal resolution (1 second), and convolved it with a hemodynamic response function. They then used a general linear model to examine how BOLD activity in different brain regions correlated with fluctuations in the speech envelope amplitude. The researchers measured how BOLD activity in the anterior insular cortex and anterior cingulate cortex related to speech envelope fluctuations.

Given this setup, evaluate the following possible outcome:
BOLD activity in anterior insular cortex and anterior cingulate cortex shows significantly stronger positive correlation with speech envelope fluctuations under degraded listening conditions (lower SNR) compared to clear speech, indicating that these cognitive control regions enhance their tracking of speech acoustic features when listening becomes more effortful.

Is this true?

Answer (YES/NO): NO